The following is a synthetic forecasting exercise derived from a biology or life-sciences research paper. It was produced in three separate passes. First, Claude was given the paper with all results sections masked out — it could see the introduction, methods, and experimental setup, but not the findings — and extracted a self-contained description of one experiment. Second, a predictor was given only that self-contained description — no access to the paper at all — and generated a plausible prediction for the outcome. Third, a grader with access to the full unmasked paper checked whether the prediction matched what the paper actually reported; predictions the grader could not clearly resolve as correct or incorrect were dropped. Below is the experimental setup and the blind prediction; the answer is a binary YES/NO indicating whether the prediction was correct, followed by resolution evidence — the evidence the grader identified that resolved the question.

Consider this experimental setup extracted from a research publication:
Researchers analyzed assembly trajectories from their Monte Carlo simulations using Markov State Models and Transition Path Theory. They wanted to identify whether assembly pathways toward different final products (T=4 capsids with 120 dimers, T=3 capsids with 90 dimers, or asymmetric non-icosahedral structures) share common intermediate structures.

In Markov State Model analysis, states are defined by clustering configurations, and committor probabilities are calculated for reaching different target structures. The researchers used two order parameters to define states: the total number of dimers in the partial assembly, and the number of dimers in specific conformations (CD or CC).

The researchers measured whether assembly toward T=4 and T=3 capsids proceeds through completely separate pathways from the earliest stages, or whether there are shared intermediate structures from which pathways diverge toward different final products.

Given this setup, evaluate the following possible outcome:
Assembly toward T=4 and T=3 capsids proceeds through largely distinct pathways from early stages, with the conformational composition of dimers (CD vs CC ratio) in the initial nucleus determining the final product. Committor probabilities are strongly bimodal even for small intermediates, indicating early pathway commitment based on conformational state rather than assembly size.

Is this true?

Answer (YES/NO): NO